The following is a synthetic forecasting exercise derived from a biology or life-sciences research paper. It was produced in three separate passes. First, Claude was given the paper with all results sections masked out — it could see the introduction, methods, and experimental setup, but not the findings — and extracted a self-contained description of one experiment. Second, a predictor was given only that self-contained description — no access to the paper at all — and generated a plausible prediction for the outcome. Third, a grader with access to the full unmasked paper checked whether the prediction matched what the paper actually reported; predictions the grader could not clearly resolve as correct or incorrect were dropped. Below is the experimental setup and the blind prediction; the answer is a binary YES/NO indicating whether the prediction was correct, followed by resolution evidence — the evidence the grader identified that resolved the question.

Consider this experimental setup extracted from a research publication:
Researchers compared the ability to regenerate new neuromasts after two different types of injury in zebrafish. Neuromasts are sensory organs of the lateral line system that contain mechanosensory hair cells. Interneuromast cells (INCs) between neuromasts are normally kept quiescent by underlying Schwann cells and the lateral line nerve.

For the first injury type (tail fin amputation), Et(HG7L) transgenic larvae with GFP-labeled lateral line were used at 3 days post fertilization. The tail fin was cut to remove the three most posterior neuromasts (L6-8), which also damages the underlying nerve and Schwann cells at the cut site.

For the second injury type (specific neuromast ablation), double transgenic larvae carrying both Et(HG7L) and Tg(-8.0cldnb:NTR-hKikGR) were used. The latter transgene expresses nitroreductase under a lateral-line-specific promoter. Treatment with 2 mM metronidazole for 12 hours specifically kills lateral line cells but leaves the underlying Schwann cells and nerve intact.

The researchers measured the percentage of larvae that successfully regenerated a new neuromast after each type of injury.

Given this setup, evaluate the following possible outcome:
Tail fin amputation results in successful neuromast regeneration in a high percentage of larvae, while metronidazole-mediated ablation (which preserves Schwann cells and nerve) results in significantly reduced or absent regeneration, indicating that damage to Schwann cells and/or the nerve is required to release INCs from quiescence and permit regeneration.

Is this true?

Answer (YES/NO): YES